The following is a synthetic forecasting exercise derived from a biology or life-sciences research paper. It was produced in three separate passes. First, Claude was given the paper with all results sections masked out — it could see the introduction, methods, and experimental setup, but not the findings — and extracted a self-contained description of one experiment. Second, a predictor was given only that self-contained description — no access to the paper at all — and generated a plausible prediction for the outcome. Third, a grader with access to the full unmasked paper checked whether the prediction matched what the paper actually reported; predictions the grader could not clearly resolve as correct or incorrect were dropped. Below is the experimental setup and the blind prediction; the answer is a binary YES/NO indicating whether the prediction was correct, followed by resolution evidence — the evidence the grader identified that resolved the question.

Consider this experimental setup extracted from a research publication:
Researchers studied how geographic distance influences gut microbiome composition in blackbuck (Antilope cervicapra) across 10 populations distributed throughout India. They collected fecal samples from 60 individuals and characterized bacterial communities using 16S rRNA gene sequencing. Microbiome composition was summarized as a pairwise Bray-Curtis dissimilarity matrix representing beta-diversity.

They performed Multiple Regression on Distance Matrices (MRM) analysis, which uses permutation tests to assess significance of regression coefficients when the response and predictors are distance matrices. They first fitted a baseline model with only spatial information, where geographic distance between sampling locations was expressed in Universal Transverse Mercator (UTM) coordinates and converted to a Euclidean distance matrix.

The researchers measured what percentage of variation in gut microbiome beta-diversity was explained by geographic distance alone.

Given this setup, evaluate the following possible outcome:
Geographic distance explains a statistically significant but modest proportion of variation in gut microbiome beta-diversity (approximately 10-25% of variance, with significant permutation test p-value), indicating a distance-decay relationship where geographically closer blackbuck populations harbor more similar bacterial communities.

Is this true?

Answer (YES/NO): NO